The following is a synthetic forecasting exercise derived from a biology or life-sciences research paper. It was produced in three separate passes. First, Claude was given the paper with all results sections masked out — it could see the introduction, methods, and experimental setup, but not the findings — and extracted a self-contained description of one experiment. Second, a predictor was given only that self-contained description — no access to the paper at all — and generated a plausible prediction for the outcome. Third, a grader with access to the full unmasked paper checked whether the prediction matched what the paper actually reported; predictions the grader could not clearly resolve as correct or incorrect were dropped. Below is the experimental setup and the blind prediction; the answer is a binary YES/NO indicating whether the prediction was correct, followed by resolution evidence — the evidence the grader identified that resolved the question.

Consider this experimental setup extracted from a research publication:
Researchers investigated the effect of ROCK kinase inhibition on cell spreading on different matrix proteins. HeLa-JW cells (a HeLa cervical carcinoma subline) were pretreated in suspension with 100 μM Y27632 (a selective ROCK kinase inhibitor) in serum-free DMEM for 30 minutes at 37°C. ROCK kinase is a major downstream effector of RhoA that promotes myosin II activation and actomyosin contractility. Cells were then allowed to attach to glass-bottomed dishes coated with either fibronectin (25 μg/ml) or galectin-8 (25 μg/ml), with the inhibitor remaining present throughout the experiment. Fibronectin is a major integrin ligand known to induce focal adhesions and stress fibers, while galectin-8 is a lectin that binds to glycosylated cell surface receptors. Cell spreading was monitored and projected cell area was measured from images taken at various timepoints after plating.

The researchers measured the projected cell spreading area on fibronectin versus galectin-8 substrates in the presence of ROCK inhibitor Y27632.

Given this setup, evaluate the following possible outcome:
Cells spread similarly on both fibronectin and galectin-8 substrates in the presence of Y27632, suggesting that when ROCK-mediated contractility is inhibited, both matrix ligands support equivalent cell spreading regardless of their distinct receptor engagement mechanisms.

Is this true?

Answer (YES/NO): NO